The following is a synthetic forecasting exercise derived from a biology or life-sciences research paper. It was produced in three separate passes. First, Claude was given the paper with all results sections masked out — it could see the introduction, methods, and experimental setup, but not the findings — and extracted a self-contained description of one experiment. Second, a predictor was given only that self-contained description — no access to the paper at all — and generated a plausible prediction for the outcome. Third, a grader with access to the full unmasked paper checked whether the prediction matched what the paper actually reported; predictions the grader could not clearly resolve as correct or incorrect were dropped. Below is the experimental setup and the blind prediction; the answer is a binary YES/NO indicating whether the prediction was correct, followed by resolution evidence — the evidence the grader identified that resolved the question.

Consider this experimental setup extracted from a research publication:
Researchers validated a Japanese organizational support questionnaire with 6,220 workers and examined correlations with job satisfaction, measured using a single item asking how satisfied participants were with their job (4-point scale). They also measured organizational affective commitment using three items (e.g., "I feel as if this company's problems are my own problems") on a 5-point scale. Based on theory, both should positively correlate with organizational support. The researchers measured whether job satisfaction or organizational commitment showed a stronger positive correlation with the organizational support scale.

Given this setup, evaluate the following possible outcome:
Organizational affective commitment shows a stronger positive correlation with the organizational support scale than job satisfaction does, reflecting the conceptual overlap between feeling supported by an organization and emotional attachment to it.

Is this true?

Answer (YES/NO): NO